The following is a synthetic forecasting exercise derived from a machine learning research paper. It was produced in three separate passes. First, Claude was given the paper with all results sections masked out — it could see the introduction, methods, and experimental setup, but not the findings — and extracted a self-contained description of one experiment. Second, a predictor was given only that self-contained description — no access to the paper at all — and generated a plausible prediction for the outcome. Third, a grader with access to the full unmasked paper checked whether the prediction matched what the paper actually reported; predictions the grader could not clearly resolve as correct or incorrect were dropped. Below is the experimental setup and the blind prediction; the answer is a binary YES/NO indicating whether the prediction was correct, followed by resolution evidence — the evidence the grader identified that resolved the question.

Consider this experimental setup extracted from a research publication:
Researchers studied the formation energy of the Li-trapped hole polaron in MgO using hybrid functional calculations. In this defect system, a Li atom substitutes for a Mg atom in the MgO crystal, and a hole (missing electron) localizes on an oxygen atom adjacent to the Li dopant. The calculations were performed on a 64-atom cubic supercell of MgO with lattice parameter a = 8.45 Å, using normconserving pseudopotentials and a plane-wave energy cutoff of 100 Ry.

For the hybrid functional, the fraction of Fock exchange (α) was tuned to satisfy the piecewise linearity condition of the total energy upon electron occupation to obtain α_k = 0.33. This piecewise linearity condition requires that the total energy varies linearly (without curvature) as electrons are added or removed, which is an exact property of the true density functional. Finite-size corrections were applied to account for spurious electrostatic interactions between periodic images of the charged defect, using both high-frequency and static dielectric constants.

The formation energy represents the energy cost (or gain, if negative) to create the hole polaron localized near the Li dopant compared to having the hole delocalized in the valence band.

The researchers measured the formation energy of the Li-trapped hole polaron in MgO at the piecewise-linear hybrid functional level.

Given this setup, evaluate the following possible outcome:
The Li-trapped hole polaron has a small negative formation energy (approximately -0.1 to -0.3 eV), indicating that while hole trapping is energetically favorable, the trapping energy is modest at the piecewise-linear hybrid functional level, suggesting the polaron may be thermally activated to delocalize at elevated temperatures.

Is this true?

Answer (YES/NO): NO